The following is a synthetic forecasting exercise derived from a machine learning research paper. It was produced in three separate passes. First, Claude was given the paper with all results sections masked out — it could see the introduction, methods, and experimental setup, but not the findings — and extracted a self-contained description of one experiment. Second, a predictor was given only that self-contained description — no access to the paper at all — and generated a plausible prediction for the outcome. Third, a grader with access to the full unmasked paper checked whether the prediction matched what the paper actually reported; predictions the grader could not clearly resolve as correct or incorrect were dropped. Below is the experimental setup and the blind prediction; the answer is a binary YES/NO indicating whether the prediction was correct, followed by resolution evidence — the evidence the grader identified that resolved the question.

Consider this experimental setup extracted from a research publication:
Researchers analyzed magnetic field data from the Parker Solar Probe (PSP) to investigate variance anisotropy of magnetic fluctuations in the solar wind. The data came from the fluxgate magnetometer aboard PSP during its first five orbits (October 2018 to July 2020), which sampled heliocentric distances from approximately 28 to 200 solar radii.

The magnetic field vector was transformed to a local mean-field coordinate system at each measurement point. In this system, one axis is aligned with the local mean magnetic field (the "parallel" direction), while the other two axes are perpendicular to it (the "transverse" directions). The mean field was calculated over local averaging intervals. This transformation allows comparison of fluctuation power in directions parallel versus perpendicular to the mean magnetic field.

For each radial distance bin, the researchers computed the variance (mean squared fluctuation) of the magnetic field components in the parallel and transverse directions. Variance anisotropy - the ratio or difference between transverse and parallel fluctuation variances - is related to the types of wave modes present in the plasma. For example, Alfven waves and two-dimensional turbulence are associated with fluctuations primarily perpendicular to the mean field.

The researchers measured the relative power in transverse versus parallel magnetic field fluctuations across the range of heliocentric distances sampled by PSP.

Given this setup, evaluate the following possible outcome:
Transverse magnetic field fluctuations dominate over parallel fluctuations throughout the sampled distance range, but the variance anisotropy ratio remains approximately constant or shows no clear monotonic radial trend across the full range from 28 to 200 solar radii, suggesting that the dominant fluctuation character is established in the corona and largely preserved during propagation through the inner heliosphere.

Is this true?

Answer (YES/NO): NO